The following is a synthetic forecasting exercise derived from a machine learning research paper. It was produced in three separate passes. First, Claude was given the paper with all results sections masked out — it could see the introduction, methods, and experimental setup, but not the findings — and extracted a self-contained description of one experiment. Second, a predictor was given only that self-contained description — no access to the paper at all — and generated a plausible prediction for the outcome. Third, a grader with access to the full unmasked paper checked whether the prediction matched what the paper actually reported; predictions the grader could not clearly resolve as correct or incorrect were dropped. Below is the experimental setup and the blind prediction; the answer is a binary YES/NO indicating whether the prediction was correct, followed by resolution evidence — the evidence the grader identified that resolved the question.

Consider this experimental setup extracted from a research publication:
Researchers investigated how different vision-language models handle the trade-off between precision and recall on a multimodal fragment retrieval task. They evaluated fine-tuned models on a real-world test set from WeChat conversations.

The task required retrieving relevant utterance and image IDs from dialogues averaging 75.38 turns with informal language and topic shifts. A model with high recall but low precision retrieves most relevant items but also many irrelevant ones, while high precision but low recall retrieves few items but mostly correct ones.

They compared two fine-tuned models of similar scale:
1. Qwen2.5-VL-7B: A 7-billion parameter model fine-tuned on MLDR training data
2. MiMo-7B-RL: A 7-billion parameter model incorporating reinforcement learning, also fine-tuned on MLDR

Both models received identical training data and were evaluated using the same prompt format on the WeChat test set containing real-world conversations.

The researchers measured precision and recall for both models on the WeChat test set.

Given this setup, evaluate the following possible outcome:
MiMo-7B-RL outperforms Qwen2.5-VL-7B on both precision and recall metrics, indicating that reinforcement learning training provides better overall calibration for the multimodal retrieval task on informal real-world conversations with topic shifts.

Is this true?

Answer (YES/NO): NO